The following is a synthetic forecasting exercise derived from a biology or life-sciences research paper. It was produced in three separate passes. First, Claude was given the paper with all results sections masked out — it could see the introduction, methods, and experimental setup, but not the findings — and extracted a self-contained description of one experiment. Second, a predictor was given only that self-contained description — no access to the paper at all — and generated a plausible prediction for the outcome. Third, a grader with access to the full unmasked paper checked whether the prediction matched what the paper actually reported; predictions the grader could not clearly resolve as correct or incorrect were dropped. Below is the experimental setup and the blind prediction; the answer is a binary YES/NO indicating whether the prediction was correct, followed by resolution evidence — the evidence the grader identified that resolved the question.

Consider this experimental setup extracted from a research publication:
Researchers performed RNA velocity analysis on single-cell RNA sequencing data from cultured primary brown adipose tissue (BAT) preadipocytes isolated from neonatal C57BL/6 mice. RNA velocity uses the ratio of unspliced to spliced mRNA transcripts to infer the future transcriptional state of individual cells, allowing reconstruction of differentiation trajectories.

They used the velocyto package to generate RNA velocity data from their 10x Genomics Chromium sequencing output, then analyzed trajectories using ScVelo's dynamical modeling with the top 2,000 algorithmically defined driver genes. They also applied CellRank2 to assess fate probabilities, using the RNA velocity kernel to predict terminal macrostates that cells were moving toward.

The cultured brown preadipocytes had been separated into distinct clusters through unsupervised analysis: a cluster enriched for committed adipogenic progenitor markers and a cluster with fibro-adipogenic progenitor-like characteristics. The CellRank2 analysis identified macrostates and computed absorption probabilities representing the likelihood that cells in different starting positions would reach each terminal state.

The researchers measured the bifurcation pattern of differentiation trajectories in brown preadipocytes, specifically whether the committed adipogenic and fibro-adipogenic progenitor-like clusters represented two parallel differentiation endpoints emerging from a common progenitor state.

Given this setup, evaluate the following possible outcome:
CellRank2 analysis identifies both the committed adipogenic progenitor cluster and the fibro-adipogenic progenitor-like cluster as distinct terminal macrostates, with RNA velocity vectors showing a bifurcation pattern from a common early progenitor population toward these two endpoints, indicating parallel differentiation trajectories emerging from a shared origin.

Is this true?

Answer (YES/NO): YES